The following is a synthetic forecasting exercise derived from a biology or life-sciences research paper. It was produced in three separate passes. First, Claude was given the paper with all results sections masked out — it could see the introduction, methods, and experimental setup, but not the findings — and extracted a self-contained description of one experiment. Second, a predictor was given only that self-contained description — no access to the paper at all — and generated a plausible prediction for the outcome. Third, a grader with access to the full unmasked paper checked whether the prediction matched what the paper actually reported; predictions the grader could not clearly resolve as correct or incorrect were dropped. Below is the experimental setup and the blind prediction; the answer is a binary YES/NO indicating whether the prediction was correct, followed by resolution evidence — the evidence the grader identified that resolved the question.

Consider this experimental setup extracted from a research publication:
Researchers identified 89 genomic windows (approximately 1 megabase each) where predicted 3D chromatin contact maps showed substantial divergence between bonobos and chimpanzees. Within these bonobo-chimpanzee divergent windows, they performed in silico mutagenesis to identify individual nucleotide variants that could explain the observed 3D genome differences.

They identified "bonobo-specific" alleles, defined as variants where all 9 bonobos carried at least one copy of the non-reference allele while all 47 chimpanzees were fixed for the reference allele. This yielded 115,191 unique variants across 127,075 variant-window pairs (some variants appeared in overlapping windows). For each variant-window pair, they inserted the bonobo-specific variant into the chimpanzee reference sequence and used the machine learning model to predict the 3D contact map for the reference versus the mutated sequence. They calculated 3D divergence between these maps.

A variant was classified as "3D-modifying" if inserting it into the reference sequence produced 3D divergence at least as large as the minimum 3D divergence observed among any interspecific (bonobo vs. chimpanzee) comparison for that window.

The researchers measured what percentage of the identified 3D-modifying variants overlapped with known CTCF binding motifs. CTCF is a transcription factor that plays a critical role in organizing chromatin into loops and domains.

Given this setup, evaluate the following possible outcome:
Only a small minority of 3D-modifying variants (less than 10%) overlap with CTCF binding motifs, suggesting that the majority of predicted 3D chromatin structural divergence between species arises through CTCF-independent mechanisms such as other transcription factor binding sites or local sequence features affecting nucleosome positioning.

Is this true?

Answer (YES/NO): NO